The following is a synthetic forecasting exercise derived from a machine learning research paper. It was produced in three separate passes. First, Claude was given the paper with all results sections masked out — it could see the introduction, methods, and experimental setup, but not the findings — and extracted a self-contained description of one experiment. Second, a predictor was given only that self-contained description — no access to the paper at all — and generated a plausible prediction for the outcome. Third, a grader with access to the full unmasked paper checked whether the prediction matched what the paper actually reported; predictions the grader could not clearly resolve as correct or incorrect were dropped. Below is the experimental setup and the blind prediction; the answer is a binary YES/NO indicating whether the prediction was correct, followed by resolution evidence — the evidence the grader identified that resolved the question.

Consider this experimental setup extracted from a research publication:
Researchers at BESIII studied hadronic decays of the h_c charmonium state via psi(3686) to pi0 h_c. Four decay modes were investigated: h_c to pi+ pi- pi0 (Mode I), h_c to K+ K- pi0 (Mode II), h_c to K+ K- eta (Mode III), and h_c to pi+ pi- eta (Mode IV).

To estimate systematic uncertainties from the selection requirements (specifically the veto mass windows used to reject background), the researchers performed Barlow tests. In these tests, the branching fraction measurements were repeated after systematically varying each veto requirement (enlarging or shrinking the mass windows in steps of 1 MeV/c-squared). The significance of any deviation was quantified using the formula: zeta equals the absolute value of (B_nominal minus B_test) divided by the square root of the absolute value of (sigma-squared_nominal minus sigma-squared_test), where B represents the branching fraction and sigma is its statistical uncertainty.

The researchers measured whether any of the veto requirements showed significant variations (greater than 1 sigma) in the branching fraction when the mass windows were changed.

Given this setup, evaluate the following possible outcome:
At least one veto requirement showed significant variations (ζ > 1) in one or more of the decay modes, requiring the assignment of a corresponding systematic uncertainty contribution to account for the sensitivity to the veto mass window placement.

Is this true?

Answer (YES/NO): NO